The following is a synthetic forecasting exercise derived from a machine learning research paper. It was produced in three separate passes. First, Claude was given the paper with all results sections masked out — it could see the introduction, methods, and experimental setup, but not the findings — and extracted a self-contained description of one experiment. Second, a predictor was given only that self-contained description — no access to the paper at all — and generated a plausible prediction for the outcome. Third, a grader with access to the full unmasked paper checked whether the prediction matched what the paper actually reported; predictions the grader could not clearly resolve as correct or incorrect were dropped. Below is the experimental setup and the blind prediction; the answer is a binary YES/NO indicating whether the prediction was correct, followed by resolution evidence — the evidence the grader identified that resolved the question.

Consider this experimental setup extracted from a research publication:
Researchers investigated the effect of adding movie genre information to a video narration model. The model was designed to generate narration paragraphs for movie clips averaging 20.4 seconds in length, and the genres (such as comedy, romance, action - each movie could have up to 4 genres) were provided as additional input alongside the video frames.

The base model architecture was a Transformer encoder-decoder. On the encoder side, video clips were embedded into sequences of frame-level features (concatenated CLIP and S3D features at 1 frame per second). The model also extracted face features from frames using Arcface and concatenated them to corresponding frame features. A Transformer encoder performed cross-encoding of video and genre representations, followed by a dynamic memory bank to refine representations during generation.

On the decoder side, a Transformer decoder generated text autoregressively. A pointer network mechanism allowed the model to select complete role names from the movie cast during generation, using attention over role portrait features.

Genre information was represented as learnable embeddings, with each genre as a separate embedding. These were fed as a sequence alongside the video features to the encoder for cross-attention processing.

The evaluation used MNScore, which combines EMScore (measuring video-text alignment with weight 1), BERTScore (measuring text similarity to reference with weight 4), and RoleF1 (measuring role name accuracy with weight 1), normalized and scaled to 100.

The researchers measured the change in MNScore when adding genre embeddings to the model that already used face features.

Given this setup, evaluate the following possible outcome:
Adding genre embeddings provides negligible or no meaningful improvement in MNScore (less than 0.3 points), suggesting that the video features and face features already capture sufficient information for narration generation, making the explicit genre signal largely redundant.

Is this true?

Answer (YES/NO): YES